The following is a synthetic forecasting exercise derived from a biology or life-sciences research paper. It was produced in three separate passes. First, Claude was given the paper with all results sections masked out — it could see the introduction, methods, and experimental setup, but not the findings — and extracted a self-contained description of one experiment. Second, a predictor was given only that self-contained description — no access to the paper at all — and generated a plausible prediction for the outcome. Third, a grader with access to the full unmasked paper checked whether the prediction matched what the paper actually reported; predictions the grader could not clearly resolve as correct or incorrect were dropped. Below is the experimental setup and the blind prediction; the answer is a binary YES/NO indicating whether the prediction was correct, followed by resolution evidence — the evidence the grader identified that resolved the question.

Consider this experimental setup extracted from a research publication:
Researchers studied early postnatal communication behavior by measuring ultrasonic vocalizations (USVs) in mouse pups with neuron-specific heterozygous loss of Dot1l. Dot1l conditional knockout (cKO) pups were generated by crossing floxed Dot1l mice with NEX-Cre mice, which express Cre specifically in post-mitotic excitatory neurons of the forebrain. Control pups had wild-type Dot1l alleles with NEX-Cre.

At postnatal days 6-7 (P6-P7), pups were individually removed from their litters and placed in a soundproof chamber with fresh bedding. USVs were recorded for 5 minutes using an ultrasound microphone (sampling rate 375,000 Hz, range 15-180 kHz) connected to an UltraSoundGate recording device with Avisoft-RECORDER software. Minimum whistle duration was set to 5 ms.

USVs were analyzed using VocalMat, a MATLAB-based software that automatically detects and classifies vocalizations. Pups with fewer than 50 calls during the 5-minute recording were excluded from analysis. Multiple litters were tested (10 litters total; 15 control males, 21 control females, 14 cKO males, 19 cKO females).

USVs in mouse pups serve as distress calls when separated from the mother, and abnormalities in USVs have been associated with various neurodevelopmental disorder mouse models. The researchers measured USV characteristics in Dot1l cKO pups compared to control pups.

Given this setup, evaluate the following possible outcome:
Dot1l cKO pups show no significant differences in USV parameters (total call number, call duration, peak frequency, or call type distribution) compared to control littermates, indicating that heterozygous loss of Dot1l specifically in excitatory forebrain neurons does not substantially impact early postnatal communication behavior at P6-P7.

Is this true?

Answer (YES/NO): NO